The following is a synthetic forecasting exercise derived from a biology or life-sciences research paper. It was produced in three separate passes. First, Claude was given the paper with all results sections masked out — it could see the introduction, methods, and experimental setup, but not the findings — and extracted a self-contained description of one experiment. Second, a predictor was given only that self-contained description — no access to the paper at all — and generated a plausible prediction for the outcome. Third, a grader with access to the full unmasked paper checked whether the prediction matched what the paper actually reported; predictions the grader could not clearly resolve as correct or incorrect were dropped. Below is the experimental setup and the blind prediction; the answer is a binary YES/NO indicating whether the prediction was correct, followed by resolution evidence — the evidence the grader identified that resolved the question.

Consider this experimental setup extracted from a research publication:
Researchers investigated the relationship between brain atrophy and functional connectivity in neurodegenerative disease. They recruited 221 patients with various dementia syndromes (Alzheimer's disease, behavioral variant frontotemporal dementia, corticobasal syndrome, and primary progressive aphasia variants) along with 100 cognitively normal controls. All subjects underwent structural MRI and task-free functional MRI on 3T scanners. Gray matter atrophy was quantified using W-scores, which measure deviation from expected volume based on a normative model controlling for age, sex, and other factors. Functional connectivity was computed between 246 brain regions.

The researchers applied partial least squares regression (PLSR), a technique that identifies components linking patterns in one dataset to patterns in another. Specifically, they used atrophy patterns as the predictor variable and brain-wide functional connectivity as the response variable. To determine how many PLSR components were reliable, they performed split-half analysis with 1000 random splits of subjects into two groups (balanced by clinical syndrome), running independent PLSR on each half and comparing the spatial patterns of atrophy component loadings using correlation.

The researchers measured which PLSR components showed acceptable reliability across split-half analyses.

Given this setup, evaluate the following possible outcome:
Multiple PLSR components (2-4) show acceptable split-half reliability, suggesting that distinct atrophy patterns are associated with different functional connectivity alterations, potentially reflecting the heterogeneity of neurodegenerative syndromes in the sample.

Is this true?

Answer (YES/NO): YES